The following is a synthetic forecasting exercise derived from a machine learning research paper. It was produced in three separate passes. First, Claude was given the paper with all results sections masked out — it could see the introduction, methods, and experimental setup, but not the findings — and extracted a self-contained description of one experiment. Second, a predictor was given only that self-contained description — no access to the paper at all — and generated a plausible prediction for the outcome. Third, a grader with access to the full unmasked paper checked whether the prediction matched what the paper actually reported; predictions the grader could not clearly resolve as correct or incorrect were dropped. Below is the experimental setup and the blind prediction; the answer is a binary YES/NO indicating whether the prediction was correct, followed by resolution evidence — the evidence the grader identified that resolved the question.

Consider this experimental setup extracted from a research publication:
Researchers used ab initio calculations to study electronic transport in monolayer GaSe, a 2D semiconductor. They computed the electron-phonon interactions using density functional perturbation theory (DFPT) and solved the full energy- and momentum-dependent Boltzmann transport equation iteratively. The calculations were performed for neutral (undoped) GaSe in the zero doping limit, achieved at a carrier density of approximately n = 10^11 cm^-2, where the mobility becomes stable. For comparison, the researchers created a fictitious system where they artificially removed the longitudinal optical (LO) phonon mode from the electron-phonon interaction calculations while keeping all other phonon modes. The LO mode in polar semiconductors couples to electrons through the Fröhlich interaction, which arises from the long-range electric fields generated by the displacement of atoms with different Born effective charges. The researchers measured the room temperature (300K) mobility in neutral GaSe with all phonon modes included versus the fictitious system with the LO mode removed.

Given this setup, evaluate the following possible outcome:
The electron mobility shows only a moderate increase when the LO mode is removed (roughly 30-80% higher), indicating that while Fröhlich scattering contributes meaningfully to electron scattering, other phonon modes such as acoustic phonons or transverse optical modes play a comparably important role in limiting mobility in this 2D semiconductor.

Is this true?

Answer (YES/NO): NO